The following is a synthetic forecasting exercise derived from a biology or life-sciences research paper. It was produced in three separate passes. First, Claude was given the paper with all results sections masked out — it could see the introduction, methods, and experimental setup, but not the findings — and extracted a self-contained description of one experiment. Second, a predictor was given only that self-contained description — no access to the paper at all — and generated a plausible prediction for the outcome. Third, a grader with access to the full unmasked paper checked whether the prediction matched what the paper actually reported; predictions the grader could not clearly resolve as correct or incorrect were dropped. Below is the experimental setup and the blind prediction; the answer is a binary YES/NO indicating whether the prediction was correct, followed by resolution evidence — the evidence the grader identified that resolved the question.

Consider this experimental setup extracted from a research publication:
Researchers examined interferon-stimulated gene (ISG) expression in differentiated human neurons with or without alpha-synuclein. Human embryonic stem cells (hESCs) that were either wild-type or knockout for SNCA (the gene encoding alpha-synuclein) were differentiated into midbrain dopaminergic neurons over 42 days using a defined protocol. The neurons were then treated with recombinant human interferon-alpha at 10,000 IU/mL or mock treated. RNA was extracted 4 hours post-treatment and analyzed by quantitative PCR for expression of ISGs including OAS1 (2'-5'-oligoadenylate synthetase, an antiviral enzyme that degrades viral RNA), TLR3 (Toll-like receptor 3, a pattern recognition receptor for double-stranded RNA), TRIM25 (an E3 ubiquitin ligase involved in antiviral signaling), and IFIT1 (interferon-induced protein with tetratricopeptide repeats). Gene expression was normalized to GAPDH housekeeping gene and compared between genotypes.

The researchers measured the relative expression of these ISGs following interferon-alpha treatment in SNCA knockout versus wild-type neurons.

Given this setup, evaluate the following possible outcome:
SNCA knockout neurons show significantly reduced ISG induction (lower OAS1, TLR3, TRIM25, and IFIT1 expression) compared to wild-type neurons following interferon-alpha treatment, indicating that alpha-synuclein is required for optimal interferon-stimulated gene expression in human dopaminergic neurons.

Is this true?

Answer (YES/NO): NO